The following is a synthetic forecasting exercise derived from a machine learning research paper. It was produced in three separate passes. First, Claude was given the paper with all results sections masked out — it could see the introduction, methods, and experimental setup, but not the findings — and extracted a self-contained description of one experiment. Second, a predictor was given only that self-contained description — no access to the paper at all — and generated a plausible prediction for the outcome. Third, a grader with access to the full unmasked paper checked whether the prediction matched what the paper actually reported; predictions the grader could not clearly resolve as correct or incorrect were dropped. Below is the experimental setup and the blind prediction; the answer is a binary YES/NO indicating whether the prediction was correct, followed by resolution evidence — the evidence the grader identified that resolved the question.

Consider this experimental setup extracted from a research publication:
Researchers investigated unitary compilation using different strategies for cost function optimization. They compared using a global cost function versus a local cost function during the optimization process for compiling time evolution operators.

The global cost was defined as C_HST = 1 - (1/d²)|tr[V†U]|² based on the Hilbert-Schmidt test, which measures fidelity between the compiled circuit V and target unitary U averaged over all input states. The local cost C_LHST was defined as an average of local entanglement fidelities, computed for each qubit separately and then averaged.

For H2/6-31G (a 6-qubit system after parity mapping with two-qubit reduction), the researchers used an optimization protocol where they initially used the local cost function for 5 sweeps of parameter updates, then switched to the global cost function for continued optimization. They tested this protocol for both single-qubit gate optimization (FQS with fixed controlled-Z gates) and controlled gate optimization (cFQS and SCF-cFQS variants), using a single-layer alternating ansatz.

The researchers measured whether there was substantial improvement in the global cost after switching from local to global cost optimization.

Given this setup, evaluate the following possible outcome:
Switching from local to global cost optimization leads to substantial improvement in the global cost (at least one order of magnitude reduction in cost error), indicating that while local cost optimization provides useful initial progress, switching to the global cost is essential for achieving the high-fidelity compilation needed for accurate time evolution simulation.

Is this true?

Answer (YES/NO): NO